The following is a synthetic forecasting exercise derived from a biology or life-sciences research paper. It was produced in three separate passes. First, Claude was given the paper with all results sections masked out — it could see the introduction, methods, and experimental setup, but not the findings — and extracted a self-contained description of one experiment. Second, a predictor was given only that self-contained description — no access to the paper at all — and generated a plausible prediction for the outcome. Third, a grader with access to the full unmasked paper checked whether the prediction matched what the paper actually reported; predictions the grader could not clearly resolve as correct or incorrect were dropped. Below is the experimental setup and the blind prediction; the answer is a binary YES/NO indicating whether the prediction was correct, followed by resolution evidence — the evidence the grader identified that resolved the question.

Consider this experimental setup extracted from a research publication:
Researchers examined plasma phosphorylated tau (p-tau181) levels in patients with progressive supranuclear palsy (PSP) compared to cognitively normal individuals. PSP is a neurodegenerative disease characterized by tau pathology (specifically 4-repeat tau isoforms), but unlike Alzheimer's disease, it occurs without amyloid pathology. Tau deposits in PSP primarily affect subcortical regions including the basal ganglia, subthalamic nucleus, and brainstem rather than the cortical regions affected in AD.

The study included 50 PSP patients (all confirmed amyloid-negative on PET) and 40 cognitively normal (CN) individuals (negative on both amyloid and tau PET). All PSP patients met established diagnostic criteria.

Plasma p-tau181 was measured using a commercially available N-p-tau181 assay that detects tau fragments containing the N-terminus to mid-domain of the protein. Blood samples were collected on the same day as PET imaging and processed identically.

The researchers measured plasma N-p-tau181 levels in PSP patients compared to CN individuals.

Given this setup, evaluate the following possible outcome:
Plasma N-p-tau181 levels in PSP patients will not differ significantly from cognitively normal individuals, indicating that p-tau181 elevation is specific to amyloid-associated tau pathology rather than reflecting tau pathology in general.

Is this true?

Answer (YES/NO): YES